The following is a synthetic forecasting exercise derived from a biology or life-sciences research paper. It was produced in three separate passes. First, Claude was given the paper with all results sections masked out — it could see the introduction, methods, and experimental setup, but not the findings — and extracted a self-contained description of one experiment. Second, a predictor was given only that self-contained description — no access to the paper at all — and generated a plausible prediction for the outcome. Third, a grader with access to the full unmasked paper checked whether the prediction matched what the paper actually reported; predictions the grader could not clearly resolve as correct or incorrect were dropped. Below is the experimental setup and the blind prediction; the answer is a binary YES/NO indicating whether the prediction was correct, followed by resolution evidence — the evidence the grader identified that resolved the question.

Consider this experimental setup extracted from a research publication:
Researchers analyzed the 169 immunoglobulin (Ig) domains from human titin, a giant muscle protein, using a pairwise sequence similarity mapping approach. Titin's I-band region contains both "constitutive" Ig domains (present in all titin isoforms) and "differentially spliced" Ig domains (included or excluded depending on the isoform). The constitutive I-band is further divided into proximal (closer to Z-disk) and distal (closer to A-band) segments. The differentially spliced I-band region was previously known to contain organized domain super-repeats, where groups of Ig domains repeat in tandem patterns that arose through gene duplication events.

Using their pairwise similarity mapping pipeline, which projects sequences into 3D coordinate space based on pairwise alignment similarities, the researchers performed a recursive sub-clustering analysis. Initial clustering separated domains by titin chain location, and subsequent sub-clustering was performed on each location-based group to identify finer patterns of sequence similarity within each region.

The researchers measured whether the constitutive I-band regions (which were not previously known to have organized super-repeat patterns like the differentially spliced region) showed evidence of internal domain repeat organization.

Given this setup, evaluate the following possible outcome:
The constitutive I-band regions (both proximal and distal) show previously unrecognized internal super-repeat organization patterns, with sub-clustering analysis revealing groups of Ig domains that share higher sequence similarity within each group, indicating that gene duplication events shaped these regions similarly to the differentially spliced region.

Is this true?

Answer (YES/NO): NO